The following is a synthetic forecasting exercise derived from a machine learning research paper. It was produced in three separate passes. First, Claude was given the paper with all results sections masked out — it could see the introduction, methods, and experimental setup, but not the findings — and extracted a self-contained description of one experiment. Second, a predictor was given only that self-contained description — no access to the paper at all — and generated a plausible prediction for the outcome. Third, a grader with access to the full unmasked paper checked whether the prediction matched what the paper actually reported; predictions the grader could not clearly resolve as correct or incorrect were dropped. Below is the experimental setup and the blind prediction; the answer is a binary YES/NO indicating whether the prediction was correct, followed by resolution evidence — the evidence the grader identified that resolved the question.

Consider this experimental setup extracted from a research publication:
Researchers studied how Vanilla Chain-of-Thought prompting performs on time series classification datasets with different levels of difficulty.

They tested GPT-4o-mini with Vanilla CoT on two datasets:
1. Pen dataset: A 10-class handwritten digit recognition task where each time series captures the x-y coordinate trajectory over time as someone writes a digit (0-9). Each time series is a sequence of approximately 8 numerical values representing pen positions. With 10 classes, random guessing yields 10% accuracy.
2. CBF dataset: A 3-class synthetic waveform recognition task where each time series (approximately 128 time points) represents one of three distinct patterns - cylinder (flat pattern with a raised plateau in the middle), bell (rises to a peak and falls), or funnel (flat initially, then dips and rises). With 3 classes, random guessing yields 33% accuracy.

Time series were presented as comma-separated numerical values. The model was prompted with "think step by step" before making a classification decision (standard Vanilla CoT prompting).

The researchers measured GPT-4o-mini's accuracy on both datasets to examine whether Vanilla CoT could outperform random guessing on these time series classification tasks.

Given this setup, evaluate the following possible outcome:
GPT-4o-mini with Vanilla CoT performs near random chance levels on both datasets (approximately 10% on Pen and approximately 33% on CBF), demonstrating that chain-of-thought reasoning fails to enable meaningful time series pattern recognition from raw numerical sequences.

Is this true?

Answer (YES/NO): NO